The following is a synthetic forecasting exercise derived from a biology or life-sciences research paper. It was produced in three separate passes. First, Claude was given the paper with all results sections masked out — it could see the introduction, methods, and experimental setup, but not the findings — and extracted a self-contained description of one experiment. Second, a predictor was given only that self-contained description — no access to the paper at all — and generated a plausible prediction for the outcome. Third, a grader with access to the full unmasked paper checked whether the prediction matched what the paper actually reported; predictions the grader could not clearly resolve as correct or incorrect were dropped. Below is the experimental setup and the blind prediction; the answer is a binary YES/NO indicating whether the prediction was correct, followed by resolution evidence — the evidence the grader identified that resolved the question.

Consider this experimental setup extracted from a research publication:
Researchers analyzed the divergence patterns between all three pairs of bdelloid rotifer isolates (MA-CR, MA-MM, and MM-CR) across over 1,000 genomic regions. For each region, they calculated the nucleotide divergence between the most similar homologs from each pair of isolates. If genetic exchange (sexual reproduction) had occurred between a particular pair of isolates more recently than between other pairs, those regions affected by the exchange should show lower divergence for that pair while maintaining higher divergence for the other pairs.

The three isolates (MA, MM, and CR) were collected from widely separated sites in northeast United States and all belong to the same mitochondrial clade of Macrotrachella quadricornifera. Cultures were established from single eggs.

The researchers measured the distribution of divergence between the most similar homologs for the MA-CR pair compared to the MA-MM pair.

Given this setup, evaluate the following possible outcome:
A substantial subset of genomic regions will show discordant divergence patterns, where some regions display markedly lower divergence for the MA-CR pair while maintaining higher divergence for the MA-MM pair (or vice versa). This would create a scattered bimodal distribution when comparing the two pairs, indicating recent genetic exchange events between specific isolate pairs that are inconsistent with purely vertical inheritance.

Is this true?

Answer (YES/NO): YES